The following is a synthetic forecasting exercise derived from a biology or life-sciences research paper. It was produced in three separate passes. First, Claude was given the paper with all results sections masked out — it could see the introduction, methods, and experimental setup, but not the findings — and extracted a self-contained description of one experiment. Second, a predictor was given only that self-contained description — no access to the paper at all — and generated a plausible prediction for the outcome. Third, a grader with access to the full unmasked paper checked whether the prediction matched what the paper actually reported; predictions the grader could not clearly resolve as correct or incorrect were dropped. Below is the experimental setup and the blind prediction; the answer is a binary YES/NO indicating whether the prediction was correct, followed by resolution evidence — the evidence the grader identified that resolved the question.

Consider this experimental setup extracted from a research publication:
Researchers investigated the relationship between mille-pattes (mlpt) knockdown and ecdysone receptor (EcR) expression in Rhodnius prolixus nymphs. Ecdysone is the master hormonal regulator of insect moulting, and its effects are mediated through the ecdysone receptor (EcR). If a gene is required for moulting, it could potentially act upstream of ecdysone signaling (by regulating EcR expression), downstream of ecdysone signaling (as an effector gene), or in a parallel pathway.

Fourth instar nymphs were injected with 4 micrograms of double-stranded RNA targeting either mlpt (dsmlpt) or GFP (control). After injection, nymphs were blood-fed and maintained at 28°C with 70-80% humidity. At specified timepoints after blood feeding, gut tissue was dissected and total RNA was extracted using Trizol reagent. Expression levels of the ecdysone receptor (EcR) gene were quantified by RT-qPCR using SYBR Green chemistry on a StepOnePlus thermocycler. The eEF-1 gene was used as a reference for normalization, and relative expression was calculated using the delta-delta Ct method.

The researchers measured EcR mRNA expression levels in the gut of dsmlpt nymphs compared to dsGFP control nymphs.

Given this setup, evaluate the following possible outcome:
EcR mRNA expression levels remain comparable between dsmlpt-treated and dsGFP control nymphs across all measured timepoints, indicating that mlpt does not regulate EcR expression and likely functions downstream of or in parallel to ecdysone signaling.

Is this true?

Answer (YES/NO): YES